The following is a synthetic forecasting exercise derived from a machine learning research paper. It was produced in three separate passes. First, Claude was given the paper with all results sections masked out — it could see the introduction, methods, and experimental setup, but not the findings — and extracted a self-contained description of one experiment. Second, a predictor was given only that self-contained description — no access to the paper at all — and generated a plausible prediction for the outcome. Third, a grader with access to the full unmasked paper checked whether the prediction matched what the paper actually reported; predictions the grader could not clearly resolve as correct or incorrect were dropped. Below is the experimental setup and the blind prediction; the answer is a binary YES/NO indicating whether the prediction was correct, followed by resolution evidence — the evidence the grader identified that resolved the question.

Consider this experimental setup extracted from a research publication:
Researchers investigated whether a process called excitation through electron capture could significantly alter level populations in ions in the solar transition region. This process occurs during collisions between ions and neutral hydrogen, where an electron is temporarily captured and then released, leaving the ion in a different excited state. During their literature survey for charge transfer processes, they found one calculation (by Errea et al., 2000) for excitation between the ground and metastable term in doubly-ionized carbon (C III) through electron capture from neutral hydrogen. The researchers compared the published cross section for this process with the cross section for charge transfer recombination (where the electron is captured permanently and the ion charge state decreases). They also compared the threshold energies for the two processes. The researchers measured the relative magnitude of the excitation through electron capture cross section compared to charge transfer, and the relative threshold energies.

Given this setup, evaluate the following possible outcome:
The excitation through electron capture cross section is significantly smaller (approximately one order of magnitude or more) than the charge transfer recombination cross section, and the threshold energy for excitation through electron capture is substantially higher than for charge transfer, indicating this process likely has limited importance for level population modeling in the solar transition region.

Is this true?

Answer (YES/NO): YES